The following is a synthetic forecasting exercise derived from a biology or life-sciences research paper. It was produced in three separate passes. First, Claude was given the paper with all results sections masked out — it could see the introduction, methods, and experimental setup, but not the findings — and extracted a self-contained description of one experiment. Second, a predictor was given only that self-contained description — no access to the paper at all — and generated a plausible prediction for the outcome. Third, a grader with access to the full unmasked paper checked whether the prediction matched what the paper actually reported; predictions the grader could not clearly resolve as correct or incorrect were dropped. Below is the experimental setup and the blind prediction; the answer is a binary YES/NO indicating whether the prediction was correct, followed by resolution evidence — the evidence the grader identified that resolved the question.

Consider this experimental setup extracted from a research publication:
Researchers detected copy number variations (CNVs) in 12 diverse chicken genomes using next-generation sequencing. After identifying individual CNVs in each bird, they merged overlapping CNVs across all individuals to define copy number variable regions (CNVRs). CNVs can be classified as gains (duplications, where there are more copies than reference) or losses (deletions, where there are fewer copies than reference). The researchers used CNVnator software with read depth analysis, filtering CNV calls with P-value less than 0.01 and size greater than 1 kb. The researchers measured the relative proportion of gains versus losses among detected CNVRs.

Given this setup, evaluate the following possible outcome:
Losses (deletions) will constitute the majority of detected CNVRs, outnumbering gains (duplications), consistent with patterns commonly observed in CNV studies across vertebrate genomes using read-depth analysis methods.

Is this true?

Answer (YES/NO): NO